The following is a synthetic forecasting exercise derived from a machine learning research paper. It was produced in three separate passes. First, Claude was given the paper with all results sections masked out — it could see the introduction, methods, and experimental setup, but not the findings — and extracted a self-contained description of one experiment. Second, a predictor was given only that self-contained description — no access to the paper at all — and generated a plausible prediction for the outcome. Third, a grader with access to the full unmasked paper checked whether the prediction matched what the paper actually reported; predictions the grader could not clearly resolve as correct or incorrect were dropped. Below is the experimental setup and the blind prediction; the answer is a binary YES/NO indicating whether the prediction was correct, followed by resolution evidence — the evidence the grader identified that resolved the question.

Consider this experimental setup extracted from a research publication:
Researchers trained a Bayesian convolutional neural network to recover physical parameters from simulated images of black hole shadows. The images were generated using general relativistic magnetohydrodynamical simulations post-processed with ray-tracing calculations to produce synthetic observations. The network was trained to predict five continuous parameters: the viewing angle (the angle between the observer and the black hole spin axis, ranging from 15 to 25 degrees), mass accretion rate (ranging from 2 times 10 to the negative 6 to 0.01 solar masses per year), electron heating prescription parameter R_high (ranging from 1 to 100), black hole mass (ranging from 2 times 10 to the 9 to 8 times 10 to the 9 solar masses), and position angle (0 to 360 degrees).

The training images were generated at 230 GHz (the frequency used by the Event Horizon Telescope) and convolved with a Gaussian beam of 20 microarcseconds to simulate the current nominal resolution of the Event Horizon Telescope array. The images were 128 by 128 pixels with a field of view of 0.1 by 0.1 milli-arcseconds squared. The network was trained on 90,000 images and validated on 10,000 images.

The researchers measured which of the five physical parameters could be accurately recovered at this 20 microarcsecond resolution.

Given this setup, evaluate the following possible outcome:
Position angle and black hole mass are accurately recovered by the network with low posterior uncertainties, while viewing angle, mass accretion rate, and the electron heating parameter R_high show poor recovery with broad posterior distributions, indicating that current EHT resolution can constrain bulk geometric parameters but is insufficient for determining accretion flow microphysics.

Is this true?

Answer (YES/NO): NO